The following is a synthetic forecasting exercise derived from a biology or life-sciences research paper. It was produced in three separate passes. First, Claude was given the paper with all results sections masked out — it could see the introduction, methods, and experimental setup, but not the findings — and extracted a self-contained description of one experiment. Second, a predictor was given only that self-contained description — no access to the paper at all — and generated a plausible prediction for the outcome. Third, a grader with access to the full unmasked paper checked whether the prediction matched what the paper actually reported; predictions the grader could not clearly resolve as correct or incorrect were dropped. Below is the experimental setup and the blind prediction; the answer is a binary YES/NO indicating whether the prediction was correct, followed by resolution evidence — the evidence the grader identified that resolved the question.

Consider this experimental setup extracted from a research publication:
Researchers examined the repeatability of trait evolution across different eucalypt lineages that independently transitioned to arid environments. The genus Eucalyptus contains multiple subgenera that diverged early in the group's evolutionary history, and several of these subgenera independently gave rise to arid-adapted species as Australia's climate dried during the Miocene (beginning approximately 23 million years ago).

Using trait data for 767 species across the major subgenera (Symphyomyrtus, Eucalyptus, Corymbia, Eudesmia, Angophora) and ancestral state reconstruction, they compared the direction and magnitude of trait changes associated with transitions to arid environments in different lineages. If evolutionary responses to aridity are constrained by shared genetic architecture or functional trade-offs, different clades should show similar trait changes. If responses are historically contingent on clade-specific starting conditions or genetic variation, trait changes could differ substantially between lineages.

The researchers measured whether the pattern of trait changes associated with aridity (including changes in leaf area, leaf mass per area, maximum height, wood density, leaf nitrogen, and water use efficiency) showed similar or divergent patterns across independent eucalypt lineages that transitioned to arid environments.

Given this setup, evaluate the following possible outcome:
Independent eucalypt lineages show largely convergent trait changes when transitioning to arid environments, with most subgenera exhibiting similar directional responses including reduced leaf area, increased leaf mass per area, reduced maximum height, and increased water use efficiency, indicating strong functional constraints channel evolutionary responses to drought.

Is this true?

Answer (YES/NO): YES